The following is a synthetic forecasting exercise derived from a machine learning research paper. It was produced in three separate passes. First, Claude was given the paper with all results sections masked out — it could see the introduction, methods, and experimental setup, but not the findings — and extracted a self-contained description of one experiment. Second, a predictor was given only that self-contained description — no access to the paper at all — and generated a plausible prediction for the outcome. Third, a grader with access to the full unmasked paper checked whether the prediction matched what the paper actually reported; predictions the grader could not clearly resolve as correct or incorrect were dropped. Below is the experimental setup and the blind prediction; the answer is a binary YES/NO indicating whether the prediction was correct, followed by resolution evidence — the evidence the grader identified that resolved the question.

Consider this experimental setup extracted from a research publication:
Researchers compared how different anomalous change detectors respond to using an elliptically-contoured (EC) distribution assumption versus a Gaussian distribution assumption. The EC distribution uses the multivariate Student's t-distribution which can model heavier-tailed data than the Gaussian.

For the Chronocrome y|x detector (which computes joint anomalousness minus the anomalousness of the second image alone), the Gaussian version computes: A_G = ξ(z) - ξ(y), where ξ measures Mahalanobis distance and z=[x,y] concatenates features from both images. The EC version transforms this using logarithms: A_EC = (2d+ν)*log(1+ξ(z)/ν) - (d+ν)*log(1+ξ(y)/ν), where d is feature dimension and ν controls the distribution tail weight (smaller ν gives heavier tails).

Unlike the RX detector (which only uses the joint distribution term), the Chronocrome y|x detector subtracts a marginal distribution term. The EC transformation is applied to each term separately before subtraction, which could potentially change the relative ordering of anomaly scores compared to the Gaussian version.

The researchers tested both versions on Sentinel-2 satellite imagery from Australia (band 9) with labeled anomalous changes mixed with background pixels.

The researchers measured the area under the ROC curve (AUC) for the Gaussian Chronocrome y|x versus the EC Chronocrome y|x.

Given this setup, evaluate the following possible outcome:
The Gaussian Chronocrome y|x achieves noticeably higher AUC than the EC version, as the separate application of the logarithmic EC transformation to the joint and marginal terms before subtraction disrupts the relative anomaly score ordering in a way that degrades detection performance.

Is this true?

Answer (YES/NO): NO